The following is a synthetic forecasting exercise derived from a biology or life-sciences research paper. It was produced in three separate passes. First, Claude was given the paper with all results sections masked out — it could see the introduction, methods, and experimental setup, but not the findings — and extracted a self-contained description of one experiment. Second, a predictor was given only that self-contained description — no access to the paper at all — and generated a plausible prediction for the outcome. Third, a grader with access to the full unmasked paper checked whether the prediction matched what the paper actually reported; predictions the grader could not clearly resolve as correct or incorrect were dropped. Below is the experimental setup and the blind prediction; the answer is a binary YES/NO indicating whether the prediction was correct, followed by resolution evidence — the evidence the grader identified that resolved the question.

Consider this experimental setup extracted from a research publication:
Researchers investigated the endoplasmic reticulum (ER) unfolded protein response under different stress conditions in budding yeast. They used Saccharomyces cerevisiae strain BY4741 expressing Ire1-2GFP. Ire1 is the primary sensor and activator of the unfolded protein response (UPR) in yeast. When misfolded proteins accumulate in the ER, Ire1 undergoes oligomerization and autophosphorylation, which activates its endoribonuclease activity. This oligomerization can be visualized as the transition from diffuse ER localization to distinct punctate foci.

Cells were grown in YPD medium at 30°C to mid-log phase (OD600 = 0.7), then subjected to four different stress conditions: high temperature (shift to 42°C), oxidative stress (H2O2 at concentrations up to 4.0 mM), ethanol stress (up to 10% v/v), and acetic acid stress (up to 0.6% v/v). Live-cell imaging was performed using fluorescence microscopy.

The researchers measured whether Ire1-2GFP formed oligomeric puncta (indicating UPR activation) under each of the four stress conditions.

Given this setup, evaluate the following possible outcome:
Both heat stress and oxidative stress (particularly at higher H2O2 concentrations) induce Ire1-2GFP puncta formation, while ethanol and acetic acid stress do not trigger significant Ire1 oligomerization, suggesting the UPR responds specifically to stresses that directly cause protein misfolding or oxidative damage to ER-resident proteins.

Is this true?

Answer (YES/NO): YES